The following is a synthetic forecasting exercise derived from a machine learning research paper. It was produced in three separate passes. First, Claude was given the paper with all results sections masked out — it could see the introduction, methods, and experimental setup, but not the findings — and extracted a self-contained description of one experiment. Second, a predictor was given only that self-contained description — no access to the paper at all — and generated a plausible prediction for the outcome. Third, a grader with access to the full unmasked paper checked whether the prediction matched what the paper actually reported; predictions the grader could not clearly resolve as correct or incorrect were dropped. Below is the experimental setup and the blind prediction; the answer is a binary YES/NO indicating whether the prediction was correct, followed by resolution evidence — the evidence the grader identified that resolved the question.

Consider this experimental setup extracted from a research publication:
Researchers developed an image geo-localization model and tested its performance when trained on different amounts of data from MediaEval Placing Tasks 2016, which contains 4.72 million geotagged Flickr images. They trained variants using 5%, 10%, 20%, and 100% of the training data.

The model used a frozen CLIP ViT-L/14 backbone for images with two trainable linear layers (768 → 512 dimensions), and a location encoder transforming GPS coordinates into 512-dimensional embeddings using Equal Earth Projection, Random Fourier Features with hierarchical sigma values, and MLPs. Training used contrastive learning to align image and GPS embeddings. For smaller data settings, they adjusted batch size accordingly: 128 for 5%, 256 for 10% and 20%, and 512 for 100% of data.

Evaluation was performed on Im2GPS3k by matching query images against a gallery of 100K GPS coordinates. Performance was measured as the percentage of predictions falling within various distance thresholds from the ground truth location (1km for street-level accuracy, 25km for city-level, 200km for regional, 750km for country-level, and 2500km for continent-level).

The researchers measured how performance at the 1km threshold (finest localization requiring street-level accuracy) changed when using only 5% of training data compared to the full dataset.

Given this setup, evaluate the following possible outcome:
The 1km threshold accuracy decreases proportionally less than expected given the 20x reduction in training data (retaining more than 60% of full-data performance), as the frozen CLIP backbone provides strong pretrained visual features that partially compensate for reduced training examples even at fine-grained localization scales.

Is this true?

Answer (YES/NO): YES